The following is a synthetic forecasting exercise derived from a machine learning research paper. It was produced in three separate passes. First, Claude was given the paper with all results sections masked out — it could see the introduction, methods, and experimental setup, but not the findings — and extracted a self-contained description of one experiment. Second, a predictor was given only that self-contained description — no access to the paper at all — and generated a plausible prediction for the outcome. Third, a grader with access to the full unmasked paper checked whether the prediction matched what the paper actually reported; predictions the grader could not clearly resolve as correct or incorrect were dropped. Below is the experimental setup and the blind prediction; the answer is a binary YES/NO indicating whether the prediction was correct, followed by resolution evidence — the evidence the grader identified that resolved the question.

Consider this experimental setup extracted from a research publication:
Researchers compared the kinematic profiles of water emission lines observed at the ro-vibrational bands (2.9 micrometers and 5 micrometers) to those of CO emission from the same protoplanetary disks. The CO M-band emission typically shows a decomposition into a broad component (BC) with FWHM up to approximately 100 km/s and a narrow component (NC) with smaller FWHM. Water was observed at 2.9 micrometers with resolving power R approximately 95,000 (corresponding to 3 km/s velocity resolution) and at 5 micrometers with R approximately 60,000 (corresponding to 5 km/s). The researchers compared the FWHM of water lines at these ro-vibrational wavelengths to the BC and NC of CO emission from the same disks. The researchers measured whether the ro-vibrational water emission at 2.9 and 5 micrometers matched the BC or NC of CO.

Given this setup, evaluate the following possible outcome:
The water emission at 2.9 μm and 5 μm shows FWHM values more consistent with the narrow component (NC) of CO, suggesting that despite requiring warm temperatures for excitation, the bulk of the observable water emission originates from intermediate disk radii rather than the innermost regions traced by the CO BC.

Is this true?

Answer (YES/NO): NO